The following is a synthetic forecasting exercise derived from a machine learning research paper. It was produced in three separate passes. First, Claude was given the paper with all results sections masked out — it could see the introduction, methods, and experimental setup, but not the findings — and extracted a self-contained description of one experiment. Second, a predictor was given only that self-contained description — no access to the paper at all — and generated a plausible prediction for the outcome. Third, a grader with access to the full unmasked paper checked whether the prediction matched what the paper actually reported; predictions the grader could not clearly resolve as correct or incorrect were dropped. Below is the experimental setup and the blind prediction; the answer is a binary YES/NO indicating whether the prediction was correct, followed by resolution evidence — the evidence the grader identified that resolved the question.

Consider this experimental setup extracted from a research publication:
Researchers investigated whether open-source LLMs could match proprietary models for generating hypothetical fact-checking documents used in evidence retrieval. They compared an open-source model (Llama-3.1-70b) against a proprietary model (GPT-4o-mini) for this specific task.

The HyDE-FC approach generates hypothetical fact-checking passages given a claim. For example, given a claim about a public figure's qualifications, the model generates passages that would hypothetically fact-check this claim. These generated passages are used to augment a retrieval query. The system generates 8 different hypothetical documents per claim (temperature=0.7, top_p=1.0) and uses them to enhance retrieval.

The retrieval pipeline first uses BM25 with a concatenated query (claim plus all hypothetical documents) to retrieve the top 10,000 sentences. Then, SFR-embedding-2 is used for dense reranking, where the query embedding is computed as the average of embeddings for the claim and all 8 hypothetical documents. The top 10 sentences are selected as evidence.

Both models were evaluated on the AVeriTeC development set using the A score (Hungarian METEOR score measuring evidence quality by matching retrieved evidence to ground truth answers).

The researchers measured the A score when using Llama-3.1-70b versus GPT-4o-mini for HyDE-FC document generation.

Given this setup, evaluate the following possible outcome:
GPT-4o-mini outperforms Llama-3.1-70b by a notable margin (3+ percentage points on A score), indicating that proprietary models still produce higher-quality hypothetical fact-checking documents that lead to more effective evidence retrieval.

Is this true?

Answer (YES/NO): NO